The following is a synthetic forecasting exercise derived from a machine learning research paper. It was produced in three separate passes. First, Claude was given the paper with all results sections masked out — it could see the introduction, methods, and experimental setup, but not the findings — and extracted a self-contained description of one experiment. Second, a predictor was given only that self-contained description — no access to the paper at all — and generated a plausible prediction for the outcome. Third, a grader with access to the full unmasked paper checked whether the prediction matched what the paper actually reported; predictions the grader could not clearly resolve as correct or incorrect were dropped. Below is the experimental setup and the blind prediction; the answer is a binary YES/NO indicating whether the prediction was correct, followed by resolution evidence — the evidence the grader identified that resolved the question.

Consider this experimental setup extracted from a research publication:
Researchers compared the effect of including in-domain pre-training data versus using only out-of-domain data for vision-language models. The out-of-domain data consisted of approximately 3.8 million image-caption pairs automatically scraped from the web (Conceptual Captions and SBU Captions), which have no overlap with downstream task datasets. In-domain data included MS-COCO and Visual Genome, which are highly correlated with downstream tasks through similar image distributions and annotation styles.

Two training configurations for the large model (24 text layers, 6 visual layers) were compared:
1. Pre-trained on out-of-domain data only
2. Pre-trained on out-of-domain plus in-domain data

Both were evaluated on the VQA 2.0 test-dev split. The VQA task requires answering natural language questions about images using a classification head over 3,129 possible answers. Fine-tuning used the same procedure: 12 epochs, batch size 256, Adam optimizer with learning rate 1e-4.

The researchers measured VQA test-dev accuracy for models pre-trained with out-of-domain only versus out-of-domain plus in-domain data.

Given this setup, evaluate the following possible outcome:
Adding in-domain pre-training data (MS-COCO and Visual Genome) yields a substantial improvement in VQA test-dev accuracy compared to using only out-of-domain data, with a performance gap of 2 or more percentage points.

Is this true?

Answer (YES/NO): NO